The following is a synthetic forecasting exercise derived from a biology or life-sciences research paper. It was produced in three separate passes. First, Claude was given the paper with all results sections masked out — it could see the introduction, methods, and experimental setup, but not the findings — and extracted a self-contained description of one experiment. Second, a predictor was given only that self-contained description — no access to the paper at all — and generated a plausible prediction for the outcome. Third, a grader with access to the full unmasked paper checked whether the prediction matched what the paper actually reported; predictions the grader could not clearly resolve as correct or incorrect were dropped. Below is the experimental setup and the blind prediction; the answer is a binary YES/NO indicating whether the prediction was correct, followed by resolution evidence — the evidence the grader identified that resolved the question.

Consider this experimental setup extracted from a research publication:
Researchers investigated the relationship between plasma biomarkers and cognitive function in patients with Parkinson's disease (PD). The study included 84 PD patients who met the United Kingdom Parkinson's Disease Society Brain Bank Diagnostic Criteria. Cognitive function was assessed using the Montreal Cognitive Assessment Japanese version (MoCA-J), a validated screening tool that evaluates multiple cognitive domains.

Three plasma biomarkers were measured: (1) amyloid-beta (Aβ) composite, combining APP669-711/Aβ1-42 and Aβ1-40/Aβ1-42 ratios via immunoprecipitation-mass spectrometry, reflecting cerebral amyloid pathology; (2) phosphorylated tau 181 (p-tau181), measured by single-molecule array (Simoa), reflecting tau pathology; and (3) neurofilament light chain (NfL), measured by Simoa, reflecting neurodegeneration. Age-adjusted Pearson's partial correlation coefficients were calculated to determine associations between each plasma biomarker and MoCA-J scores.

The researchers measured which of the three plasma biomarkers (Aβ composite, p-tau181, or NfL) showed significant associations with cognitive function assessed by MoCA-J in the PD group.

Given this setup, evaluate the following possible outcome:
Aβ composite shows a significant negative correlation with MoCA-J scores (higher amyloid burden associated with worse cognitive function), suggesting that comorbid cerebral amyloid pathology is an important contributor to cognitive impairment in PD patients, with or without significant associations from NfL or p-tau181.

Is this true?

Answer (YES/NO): YES